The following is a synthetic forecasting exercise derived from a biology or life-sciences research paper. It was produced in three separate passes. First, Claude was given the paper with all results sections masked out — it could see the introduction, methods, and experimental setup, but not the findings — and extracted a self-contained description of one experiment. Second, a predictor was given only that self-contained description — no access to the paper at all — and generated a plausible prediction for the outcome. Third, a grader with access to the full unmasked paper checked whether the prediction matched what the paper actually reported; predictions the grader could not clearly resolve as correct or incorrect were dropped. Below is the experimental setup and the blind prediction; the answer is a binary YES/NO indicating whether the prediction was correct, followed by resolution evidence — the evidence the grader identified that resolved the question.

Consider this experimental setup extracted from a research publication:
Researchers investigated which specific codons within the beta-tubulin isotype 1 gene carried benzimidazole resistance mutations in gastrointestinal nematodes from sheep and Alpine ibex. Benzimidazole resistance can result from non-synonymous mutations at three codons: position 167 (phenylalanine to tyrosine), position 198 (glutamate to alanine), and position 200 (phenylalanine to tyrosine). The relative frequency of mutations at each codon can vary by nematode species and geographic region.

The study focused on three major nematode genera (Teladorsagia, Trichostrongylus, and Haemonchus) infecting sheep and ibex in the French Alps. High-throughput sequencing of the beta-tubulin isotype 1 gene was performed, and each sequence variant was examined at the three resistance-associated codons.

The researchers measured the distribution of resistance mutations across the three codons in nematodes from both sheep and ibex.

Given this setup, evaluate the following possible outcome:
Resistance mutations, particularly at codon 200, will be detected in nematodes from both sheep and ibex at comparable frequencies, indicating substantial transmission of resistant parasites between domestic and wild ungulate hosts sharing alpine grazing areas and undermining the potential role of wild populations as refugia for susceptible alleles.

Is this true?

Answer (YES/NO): NO